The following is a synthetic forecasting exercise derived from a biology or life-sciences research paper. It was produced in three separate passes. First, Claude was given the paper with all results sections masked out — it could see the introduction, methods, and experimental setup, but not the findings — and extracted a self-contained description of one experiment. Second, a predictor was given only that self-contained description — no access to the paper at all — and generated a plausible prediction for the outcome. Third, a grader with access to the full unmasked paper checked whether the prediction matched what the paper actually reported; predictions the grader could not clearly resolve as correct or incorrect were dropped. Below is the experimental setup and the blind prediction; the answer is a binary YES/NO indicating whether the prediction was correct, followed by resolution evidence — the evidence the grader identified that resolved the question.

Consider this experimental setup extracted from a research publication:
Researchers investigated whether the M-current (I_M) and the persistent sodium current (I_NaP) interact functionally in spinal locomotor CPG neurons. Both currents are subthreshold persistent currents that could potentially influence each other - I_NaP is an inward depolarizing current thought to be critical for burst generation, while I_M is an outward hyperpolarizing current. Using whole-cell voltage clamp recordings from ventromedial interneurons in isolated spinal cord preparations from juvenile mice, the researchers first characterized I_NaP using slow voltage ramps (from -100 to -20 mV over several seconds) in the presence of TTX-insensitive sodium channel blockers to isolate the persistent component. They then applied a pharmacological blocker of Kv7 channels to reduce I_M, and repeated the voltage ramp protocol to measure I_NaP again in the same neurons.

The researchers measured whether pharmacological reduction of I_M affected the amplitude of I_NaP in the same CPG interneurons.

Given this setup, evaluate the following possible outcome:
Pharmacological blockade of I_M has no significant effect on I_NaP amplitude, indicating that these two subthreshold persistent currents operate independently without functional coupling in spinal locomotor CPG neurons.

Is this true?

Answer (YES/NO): NO